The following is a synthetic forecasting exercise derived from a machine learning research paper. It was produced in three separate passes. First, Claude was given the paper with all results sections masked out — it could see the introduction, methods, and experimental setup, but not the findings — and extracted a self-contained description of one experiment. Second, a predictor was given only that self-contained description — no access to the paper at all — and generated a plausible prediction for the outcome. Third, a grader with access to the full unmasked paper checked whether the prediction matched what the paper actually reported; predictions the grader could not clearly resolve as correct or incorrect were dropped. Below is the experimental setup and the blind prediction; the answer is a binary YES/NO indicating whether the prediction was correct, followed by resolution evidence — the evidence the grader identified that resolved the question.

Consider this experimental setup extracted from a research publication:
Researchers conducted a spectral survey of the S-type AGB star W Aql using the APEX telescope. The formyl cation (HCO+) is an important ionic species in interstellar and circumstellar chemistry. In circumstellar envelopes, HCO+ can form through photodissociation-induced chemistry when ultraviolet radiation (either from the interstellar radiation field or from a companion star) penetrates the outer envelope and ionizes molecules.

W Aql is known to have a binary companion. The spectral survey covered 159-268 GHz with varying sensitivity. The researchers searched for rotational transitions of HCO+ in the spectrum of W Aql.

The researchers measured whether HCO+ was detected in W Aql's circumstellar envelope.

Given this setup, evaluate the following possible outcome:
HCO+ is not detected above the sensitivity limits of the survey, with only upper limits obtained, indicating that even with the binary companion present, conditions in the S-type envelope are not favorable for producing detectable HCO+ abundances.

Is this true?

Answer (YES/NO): NO